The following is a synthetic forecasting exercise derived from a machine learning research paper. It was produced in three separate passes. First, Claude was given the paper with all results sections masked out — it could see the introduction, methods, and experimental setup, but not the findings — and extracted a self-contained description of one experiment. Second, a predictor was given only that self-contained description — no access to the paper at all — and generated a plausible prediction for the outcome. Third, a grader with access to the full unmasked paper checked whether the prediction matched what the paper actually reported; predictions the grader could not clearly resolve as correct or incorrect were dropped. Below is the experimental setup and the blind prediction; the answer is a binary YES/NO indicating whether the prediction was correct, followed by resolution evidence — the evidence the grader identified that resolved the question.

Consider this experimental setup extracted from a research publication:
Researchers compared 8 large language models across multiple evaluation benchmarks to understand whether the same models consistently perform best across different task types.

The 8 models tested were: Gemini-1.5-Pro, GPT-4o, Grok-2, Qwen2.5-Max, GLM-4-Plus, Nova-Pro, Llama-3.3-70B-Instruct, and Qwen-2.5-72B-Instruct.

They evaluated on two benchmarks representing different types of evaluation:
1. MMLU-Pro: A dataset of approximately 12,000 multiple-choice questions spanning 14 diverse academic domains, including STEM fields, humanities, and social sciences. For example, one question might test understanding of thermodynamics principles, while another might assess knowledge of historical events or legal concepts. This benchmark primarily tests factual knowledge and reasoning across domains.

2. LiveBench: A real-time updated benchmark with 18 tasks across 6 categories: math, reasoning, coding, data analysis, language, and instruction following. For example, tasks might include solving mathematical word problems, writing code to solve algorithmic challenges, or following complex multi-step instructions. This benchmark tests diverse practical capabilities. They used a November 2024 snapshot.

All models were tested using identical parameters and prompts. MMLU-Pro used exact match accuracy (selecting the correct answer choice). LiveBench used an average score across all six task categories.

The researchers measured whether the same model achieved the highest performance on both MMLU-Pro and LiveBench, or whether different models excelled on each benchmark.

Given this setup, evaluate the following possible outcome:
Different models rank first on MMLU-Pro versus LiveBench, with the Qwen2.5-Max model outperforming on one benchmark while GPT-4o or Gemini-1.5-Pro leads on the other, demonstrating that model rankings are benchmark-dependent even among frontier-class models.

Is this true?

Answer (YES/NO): NO